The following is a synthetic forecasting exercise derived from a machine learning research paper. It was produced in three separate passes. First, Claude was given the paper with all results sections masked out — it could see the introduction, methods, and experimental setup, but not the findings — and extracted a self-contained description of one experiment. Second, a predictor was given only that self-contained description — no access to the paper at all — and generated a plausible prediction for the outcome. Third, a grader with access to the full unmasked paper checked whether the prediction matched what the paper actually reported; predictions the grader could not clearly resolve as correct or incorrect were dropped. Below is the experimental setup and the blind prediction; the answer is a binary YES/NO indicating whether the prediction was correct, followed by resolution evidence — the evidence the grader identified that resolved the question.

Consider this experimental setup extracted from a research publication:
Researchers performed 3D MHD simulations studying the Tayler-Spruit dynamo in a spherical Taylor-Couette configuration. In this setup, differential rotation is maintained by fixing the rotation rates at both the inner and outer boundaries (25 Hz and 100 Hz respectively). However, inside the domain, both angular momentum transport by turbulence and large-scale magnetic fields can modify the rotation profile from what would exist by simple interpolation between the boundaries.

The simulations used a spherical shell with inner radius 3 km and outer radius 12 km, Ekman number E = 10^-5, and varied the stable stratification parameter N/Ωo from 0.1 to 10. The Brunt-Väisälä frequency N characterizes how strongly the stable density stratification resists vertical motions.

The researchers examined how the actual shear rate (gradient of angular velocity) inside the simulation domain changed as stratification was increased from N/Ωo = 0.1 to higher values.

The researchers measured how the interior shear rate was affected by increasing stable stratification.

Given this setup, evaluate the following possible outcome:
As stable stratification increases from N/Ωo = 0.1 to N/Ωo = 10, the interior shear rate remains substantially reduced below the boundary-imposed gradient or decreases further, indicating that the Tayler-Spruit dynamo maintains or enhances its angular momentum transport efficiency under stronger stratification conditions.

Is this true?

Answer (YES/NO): NO